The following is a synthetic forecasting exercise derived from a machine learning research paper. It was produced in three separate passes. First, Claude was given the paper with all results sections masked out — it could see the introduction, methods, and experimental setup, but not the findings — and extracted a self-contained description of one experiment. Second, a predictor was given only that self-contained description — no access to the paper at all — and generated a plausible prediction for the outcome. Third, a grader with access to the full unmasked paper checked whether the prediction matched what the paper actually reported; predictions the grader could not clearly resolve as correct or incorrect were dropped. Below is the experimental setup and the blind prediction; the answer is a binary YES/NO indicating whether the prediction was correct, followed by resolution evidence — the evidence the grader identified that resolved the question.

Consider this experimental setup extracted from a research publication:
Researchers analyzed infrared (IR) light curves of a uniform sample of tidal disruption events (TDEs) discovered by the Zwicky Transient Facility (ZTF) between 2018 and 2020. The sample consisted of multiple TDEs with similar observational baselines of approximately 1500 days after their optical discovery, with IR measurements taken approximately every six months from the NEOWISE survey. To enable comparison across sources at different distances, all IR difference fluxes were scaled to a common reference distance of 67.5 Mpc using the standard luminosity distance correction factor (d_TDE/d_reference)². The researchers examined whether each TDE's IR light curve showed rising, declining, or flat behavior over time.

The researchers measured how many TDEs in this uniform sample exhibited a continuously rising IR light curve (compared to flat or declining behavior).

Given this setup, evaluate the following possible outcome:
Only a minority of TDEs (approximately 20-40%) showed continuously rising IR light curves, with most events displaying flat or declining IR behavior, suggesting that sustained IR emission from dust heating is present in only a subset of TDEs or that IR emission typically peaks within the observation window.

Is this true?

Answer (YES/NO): NO